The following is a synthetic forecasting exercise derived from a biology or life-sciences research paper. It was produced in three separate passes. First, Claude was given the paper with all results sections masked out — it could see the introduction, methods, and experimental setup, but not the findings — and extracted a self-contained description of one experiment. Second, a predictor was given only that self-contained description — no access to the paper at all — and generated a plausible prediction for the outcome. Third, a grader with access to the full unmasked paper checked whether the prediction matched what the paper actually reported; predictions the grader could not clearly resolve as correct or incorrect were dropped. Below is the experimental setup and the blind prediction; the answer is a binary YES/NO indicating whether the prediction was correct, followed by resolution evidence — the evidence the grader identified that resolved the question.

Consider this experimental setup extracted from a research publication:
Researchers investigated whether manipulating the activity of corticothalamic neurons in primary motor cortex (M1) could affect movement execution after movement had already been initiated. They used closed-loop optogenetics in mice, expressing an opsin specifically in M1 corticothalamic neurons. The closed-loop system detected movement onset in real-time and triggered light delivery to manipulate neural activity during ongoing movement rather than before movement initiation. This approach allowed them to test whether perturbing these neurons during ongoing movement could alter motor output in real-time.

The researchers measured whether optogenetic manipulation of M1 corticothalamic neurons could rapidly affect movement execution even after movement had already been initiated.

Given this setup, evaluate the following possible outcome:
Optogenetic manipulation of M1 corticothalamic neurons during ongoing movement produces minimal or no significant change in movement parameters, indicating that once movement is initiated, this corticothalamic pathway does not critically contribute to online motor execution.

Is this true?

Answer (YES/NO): NO